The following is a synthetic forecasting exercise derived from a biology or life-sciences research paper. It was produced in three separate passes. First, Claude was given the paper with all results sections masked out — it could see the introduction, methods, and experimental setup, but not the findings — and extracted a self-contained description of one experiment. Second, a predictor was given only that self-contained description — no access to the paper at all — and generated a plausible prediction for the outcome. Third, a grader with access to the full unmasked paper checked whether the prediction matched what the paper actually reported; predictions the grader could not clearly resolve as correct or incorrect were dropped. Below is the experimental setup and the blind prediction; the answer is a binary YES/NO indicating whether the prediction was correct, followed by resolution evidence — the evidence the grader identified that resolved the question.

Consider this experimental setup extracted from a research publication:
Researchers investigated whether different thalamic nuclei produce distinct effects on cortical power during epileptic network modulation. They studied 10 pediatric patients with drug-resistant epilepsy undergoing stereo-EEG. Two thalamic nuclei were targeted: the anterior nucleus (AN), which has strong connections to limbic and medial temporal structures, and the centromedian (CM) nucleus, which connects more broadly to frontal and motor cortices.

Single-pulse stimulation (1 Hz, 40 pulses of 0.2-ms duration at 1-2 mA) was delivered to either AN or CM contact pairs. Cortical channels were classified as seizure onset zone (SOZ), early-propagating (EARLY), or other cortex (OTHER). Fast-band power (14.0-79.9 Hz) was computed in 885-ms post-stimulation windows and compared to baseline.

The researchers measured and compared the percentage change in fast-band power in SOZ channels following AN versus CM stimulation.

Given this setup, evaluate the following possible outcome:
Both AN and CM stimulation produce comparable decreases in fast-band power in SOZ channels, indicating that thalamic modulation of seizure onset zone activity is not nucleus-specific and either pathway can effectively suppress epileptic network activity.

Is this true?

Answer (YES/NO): NO